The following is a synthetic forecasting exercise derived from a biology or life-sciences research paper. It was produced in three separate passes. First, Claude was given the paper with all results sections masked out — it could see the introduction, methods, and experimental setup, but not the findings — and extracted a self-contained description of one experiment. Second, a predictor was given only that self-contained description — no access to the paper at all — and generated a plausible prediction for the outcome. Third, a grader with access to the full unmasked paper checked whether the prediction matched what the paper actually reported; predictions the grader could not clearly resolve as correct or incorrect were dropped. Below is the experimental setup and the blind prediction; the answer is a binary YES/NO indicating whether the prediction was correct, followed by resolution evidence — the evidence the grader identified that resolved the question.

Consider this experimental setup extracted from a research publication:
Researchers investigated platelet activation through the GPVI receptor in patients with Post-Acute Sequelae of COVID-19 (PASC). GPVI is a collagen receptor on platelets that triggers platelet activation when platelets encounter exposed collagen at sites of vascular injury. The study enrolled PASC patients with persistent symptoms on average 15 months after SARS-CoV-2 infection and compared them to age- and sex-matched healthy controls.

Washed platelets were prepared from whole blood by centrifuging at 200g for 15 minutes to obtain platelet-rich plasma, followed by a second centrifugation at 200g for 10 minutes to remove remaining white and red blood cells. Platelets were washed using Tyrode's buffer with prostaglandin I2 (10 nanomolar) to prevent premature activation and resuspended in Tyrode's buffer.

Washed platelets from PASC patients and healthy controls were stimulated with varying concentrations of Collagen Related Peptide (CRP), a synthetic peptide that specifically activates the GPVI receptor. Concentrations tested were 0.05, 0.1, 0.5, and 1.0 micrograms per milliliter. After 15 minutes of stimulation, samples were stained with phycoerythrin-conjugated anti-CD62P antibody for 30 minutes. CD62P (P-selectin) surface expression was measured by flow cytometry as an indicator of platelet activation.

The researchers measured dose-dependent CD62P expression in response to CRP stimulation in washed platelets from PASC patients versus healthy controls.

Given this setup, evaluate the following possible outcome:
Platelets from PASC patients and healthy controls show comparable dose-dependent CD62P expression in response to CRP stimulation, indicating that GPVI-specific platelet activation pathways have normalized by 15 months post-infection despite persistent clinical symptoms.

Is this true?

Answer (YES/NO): NO